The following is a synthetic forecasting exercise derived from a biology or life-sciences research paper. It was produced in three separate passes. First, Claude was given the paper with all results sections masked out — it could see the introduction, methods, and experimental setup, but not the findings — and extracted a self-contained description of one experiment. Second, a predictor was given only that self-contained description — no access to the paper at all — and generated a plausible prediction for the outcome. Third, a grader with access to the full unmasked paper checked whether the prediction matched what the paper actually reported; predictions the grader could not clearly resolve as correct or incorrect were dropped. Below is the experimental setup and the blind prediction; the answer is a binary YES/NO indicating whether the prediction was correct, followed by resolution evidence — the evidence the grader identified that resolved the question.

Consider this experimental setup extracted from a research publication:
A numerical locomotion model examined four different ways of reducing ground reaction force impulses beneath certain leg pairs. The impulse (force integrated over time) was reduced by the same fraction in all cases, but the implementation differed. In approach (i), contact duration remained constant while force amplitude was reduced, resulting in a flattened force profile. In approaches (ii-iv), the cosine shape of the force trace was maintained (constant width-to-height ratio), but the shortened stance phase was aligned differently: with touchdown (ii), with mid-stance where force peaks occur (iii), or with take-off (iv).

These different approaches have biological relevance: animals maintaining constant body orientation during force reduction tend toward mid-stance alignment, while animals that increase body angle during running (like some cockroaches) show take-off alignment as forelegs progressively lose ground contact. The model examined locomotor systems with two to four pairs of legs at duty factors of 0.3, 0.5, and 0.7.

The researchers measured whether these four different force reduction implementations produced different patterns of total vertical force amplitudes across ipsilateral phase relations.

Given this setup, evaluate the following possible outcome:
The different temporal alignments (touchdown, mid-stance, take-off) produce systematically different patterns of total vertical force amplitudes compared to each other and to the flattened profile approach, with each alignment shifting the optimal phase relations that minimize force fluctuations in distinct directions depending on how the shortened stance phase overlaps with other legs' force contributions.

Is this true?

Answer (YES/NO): YES